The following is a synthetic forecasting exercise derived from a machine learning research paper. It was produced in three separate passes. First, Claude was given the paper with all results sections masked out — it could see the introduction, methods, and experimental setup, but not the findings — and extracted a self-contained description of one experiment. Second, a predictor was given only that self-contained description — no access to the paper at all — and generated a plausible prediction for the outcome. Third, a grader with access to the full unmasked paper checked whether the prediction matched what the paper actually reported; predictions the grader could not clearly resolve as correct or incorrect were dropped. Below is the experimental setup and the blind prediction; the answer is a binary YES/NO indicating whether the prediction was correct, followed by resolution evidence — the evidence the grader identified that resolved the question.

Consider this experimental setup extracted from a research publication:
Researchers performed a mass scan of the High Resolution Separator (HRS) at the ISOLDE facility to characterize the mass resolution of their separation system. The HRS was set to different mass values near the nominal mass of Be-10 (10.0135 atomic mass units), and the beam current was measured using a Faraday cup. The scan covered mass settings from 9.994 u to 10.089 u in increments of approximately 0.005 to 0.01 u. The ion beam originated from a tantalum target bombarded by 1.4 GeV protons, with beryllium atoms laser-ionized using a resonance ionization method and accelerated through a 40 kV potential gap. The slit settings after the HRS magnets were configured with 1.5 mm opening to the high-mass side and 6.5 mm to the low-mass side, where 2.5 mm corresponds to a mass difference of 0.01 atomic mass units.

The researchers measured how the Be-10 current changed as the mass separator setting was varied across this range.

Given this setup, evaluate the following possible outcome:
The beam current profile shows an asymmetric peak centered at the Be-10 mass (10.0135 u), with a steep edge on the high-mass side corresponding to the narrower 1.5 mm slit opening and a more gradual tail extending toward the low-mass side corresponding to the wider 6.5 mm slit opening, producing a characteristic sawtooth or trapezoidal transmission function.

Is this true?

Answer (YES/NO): NO